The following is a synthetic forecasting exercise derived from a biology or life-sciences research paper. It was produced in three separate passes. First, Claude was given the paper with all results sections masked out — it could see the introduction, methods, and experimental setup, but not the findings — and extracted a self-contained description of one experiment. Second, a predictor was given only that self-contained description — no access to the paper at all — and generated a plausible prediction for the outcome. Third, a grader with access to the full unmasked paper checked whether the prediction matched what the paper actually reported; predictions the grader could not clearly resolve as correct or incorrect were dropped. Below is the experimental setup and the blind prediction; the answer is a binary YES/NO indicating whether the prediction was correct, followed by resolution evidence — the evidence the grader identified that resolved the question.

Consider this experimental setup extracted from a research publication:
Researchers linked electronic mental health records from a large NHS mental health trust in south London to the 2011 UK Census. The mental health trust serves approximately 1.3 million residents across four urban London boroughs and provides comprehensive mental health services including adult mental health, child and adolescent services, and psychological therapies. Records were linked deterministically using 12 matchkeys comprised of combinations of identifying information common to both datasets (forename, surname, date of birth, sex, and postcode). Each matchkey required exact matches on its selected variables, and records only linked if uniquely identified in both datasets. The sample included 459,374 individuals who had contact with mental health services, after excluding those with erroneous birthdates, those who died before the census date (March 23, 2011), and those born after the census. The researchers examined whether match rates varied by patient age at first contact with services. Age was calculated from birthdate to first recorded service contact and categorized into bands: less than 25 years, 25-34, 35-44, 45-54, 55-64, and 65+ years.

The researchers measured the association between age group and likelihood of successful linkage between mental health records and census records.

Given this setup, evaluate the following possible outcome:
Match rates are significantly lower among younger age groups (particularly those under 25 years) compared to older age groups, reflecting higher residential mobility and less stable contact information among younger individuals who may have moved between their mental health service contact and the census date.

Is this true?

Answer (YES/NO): NO